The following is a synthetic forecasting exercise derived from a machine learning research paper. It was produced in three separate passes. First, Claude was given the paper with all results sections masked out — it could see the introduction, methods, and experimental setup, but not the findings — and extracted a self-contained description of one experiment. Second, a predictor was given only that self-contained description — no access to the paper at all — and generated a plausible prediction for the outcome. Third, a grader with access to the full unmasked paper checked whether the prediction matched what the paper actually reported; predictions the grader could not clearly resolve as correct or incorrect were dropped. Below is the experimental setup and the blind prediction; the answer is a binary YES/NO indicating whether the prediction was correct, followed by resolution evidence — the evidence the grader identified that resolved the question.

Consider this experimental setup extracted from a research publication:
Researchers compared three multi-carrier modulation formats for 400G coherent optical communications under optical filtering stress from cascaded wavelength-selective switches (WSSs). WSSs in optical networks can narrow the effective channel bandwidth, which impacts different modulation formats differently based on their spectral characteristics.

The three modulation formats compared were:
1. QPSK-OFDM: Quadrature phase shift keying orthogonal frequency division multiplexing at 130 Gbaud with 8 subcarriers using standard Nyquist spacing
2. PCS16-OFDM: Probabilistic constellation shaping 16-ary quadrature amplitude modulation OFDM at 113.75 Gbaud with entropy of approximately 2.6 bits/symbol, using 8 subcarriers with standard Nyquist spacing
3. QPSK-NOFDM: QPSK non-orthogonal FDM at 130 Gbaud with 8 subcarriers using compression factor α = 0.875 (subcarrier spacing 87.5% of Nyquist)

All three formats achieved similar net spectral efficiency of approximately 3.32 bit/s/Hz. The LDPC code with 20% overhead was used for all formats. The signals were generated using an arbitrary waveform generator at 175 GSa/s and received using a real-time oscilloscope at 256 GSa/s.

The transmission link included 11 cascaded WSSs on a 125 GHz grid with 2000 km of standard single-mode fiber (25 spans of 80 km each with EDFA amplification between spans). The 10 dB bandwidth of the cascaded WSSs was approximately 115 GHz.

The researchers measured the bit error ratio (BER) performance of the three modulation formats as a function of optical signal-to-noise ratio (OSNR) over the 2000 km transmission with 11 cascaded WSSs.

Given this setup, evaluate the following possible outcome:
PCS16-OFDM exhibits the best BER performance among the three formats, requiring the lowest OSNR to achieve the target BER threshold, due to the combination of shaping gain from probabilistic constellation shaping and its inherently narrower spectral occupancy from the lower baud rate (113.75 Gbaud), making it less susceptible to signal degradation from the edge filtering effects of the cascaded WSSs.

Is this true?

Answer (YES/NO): YES